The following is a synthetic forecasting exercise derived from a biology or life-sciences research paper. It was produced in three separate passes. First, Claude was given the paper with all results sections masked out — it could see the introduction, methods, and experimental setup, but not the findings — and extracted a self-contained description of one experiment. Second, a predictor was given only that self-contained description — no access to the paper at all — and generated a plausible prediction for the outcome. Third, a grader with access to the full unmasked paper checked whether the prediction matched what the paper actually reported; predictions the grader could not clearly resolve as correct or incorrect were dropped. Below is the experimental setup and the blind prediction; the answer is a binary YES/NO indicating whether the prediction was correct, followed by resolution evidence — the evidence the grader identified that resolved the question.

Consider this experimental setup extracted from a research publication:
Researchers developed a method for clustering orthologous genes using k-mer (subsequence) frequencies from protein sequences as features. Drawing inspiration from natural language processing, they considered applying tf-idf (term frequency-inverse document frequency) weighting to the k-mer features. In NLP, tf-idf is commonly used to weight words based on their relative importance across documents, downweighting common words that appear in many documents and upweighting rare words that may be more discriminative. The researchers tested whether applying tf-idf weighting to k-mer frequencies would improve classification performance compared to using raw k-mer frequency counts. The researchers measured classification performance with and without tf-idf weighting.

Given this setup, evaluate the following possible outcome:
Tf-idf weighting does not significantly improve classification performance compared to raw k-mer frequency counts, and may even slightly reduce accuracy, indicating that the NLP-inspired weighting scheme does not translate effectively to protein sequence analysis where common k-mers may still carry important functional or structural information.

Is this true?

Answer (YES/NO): YES